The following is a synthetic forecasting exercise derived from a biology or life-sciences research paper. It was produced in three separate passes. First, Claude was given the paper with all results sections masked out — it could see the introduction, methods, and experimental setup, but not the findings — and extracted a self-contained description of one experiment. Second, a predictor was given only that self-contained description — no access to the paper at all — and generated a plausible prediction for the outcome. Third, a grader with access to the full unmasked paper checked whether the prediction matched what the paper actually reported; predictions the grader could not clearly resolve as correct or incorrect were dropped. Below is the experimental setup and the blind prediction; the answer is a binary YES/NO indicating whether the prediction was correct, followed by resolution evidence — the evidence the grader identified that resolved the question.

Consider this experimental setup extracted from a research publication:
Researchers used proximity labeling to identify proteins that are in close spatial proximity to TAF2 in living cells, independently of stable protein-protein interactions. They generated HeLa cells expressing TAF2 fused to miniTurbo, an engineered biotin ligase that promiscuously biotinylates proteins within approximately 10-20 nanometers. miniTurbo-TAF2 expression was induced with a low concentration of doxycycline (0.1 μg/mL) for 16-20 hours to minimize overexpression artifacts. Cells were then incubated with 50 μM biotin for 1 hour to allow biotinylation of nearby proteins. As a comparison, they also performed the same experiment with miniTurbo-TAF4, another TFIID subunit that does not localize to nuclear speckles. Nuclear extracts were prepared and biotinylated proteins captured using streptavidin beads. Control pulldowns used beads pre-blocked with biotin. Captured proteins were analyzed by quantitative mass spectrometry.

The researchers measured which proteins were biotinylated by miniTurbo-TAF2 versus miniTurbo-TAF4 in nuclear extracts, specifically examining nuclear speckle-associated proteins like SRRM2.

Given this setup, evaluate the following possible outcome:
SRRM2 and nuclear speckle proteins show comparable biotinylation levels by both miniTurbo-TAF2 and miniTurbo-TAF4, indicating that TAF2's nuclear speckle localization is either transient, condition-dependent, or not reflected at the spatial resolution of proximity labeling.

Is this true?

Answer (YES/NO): NO